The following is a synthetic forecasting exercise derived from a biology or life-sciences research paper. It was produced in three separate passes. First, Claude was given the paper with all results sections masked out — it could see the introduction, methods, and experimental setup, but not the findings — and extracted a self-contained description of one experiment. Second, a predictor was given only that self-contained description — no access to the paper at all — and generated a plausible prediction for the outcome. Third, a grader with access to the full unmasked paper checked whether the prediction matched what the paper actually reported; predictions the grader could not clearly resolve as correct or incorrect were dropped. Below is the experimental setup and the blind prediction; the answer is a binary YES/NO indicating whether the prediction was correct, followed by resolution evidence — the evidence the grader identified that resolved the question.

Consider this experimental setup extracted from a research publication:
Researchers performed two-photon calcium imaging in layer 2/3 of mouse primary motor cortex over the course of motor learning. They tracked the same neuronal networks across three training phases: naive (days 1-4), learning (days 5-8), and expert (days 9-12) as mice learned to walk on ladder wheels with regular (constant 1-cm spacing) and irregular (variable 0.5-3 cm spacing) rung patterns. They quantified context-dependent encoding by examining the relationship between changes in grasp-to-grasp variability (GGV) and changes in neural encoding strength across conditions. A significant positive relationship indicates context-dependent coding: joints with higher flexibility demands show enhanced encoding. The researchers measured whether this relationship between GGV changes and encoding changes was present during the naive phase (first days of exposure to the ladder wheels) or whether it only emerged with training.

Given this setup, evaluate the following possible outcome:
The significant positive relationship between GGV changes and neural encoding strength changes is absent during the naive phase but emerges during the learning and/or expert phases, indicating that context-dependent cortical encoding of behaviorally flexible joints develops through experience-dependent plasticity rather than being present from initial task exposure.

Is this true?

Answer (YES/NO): YES